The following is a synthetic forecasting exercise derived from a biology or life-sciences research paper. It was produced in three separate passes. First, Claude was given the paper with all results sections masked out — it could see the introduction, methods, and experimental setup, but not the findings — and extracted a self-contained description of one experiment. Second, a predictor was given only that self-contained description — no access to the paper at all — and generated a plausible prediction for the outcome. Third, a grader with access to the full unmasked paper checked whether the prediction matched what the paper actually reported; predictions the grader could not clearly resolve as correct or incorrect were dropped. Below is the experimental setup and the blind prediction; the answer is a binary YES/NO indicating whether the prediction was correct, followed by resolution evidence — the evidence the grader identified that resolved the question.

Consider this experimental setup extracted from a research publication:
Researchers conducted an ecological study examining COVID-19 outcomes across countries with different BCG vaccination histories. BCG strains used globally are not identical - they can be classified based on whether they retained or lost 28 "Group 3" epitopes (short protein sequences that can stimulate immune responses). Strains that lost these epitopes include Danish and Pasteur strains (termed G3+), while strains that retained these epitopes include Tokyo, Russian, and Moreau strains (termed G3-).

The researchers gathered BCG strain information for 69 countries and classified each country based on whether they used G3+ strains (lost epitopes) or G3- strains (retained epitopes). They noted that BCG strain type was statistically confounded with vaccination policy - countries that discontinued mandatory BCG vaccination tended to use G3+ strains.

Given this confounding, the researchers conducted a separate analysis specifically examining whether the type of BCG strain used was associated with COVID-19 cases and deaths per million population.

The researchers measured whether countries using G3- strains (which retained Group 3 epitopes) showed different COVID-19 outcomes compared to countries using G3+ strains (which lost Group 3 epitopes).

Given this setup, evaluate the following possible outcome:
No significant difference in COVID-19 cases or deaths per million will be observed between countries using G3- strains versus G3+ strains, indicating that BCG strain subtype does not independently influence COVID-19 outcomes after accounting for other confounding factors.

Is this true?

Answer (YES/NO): NO